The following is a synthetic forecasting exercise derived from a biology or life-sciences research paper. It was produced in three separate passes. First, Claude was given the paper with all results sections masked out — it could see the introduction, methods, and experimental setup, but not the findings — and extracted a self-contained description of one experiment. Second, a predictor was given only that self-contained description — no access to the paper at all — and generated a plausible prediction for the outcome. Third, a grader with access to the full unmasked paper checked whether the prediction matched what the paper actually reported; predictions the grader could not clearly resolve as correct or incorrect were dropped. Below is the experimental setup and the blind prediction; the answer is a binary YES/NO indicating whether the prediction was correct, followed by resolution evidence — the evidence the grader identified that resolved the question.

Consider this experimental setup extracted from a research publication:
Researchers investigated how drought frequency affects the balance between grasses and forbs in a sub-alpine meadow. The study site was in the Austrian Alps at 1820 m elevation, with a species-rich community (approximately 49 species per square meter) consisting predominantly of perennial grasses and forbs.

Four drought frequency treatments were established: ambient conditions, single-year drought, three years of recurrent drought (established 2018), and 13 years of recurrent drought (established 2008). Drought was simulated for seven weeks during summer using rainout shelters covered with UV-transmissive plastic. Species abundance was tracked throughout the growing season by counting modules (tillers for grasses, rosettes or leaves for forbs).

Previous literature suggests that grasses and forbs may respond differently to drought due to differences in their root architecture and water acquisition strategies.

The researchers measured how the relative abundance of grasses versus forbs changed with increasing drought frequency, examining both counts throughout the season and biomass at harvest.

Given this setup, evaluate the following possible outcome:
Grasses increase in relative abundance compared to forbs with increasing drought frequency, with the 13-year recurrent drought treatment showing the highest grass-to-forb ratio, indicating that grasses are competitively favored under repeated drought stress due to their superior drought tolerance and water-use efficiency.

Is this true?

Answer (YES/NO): YES